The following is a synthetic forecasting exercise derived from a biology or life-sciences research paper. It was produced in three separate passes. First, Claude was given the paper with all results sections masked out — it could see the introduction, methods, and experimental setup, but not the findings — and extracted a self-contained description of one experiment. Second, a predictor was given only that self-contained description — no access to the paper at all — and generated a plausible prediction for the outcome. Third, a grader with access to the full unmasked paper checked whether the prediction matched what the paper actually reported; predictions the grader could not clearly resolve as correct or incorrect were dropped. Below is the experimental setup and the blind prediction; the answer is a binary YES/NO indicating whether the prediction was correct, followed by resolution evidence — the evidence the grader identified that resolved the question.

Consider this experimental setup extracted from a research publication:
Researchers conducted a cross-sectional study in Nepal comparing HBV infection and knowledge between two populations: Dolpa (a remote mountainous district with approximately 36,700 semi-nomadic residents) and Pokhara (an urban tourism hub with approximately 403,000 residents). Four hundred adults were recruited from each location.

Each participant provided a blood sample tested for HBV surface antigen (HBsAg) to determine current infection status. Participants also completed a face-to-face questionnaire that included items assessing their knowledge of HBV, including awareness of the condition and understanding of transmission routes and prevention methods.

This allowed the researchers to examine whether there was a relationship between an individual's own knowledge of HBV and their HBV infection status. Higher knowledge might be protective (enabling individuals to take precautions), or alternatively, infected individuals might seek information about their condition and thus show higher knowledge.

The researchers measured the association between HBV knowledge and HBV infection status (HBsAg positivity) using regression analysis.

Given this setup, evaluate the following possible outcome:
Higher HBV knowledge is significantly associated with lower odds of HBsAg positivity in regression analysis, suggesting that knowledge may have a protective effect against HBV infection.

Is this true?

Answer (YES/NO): NO